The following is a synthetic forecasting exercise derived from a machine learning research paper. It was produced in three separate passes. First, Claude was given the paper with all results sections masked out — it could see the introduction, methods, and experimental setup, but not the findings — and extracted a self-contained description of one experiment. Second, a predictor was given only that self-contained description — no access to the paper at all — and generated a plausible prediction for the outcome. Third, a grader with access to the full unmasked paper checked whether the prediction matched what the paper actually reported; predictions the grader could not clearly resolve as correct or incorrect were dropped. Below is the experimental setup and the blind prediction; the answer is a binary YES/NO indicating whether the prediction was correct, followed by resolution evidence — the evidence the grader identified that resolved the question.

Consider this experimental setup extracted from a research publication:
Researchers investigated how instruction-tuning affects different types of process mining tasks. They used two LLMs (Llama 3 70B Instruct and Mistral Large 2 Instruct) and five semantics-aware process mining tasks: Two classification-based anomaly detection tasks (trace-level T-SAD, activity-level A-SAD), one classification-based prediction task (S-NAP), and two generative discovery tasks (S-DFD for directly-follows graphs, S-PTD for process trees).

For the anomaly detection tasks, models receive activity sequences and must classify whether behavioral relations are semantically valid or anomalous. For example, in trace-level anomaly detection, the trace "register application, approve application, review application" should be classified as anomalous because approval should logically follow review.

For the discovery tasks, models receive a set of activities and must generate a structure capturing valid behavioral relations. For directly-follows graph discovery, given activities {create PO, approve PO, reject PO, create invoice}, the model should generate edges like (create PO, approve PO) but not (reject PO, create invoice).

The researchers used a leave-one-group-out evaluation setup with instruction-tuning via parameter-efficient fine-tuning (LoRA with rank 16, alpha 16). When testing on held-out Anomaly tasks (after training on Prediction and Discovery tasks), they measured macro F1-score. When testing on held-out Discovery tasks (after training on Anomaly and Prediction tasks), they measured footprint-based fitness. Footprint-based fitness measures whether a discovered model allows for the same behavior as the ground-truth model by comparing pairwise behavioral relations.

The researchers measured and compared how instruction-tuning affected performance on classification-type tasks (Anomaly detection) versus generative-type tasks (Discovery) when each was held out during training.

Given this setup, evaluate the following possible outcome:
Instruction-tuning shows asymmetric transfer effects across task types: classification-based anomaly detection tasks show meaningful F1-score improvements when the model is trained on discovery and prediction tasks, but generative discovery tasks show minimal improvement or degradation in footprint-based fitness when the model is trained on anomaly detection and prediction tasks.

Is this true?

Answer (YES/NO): NO